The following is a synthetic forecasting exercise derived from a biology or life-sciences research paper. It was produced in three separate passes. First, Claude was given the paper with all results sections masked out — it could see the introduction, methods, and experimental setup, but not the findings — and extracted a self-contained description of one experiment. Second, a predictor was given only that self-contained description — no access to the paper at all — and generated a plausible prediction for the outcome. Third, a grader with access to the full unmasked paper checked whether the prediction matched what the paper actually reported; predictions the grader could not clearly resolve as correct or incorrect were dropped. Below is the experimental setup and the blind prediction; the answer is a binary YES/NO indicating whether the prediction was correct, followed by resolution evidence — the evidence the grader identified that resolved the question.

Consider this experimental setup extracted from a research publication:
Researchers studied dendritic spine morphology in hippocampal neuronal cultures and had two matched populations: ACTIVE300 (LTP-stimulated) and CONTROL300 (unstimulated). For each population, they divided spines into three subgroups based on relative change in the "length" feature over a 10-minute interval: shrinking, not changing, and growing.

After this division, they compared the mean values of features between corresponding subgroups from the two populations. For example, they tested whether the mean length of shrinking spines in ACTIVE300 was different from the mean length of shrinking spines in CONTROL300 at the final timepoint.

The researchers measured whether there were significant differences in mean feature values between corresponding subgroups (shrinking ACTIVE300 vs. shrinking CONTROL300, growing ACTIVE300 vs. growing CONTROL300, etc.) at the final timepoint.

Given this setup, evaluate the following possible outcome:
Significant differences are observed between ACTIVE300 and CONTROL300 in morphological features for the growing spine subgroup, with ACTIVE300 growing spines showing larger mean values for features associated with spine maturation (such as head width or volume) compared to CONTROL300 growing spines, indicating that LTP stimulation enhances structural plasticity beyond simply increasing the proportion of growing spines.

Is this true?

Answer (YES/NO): NO